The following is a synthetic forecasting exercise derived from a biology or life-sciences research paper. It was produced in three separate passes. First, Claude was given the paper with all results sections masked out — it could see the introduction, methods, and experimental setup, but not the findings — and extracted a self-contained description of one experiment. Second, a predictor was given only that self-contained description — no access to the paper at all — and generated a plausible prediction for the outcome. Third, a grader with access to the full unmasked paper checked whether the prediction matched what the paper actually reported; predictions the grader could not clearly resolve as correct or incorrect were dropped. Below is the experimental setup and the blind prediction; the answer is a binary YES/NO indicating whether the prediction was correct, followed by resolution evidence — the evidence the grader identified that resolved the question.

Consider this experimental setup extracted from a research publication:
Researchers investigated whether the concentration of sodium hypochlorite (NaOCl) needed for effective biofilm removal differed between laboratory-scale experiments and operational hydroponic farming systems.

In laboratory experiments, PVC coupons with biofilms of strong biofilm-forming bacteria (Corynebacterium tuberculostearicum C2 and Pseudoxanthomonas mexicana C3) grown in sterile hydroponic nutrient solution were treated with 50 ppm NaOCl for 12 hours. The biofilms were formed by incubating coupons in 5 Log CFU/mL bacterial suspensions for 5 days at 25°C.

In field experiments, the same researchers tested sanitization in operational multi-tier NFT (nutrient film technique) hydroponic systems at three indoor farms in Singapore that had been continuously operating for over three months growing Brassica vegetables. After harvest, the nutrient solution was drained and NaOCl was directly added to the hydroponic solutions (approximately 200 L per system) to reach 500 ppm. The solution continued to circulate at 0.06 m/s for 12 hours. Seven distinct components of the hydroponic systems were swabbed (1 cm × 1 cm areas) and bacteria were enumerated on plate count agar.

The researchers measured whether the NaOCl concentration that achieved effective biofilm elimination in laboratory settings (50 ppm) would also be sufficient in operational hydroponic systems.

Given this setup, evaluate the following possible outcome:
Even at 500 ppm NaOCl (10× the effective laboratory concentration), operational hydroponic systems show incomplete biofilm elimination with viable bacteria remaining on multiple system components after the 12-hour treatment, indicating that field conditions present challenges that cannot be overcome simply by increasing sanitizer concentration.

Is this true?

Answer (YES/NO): NO